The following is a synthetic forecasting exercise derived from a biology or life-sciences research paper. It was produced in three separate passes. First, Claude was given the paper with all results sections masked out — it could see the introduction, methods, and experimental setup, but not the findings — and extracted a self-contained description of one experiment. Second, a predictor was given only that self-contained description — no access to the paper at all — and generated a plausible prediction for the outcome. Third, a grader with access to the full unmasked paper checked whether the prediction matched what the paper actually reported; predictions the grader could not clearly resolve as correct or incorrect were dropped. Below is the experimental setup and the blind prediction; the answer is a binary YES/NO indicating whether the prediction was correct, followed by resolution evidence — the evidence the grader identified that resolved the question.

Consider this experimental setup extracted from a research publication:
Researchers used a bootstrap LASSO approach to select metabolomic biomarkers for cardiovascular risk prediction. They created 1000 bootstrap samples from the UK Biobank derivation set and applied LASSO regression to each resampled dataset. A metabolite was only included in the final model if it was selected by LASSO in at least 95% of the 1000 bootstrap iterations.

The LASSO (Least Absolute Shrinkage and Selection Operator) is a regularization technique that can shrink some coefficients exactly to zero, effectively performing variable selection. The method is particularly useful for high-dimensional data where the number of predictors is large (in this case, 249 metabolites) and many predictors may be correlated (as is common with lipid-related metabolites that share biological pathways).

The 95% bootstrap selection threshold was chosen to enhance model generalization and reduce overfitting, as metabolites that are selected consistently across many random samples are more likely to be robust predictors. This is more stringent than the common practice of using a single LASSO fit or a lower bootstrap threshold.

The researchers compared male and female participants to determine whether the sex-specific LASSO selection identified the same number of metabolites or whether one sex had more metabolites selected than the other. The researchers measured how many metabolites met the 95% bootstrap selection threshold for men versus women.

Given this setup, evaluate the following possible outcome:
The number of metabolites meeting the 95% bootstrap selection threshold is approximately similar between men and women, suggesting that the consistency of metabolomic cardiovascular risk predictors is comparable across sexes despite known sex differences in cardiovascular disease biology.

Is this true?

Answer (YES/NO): NO